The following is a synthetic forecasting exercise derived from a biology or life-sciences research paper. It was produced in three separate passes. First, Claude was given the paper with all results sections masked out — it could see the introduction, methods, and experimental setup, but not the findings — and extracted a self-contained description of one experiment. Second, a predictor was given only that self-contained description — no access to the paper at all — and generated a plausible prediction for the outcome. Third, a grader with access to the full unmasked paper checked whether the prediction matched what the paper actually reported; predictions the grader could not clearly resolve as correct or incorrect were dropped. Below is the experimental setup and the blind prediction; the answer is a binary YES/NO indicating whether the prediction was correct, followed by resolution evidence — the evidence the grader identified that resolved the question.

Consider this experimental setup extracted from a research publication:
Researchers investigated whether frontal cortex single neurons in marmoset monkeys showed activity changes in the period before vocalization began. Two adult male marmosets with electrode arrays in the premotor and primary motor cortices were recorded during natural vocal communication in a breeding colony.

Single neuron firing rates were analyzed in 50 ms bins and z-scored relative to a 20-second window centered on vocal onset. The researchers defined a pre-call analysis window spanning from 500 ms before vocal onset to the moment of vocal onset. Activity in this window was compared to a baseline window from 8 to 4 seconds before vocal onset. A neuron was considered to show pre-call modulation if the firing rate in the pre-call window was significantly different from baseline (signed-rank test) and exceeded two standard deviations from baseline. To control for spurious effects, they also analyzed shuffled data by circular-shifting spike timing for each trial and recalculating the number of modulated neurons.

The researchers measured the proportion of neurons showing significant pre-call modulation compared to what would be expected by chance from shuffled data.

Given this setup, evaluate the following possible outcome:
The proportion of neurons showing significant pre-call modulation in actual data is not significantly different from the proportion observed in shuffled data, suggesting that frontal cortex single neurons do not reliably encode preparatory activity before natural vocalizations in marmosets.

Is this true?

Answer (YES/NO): NO